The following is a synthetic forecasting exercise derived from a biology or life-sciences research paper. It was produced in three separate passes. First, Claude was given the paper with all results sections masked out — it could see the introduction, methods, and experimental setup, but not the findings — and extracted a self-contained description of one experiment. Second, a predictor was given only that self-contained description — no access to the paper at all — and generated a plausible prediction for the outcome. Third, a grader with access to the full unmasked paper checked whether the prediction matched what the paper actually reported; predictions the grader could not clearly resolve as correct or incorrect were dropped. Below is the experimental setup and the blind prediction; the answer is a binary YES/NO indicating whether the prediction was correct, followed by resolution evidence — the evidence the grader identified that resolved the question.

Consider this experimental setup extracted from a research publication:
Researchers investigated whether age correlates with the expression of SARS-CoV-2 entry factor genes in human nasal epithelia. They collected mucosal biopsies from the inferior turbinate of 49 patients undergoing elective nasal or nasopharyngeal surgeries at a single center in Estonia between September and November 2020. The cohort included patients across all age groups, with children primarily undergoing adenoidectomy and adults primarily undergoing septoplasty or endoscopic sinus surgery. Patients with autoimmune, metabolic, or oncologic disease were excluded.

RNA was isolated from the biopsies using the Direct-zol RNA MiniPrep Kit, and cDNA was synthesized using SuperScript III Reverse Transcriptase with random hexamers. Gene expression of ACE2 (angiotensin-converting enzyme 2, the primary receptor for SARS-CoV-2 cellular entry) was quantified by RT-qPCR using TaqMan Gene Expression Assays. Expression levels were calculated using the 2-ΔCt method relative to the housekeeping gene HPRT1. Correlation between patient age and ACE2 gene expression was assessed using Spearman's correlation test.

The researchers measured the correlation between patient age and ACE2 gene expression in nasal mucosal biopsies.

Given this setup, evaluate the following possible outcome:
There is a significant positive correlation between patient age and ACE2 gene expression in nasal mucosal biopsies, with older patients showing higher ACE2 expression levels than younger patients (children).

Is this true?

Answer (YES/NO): NO